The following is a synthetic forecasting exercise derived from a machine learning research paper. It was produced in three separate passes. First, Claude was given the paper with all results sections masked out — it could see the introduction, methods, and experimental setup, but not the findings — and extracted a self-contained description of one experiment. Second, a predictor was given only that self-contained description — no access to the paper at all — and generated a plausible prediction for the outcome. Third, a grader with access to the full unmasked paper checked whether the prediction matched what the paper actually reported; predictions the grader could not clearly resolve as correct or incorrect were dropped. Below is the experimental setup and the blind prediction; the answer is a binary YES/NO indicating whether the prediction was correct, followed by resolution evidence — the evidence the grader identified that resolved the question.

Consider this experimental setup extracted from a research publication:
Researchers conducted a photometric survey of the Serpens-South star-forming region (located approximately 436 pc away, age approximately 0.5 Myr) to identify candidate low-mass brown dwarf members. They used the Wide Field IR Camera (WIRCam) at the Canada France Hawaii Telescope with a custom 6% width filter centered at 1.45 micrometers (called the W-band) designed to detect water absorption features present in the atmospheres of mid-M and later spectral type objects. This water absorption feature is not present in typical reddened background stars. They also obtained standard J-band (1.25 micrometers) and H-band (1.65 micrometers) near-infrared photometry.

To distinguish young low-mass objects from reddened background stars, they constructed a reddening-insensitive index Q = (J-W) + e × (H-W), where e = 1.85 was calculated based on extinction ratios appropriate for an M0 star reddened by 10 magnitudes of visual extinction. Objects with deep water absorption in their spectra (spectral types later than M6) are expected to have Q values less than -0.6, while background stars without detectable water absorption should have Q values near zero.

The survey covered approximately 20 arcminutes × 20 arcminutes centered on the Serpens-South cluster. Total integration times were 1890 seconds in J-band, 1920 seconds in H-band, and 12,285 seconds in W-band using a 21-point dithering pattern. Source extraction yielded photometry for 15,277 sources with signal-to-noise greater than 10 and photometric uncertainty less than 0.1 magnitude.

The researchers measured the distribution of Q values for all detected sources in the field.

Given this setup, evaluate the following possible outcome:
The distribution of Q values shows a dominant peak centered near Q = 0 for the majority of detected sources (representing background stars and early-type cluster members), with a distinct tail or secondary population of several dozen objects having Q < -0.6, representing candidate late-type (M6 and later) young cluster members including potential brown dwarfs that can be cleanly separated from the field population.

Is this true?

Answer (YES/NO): YES